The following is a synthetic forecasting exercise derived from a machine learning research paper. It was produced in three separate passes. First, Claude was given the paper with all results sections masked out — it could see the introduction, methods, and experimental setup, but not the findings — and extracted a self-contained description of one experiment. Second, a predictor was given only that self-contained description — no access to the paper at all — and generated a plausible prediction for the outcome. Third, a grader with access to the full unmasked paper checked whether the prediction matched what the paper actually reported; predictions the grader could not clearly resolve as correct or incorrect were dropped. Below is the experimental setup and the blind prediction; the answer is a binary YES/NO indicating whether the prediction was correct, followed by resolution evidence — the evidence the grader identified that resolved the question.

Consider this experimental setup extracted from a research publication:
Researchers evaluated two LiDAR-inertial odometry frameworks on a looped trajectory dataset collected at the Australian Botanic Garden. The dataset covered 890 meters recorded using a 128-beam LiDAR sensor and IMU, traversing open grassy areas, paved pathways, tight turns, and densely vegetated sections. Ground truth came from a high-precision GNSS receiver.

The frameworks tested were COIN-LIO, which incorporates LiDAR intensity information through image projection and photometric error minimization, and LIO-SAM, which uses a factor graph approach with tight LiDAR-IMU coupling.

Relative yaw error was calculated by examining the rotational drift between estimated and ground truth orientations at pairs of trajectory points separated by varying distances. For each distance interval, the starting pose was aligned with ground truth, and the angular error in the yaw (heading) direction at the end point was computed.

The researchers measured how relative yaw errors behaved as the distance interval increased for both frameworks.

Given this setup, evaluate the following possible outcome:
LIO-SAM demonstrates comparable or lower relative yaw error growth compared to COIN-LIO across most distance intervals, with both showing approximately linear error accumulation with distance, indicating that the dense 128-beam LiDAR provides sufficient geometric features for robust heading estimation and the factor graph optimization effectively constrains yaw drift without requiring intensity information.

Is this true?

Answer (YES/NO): NO